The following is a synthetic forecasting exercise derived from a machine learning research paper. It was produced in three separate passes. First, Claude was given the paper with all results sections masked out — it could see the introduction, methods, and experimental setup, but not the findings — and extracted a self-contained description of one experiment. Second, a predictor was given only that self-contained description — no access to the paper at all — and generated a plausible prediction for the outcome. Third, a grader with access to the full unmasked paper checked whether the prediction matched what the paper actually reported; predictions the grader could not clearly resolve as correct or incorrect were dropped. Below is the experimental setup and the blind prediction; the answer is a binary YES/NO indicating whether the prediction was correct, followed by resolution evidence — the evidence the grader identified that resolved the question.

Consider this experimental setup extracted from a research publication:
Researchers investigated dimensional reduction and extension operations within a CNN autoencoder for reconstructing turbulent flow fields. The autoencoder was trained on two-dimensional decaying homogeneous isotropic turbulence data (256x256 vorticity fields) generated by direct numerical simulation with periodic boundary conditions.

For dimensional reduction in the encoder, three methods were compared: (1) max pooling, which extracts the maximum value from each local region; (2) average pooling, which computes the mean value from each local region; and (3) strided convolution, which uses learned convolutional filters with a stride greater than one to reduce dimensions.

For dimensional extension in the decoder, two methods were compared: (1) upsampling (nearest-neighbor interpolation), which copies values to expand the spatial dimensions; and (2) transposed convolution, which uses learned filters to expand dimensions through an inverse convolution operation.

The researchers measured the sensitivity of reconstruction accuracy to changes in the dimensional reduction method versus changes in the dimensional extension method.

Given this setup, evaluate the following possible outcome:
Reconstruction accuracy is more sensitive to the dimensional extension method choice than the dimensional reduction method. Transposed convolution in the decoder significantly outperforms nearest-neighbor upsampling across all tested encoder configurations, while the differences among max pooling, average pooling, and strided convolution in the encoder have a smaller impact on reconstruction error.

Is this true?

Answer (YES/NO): NO